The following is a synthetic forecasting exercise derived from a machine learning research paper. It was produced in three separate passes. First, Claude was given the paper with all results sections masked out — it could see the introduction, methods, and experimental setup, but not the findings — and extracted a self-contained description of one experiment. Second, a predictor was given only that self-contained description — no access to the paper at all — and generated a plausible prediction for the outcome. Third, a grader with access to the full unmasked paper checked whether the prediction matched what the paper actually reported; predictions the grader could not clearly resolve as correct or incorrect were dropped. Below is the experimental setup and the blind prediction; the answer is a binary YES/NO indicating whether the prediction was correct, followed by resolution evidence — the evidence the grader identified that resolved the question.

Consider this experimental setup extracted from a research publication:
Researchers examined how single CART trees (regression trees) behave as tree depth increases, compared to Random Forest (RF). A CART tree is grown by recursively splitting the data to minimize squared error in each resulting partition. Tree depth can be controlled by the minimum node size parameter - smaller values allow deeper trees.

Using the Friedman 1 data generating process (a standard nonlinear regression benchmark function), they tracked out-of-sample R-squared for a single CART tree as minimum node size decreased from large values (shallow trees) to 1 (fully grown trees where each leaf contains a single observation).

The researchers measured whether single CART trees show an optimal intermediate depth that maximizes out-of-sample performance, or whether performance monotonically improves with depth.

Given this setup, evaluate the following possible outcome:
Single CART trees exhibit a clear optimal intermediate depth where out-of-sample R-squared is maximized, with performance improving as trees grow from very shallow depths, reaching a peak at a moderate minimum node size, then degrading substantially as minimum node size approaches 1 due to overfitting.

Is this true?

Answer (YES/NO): YES